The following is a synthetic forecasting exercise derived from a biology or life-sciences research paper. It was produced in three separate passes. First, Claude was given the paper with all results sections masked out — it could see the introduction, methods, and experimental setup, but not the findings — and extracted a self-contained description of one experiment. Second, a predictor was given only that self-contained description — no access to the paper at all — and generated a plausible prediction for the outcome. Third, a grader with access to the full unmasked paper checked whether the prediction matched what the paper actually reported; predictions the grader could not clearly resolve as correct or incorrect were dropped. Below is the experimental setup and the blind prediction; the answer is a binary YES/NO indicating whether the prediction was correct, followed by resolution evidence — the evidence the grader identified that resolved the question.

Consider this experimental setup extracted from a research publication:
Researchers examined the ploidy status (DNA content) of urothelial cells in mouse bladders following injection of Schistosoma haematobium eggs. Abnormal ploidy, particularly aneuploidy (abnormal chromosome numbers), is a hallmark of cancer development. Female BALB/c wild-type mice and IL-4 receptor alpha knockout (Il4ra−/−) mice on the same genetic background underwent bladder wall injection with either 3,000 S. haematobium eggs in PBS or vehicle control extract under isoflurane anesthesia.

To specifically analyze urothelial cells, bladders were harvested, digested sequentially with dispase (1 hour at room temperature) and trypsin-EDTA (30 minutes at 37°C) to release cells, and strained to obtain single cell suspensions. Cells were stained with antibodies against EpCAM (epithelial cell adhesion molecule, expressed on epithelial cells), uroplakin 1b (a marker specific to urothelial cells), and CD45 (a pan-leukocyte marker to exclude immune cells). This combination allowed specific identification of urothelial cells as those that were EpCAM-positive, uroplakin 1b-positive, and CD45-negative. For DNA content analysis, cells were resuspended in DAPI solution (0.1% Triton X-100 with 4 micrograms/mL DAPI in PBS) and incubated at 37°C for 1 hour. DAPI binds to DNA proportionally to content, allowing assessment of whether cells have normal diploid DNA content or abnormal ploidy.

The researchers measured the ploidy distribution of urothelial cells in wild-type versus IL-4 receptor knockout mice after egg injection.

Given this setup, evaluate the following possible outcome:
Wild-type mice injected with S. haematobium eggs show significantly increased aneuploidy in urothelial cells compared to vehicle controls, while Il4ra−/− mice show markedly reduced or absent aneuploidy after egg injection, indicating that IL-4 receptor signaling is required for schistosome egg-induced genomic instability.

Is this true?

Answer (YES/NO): YES